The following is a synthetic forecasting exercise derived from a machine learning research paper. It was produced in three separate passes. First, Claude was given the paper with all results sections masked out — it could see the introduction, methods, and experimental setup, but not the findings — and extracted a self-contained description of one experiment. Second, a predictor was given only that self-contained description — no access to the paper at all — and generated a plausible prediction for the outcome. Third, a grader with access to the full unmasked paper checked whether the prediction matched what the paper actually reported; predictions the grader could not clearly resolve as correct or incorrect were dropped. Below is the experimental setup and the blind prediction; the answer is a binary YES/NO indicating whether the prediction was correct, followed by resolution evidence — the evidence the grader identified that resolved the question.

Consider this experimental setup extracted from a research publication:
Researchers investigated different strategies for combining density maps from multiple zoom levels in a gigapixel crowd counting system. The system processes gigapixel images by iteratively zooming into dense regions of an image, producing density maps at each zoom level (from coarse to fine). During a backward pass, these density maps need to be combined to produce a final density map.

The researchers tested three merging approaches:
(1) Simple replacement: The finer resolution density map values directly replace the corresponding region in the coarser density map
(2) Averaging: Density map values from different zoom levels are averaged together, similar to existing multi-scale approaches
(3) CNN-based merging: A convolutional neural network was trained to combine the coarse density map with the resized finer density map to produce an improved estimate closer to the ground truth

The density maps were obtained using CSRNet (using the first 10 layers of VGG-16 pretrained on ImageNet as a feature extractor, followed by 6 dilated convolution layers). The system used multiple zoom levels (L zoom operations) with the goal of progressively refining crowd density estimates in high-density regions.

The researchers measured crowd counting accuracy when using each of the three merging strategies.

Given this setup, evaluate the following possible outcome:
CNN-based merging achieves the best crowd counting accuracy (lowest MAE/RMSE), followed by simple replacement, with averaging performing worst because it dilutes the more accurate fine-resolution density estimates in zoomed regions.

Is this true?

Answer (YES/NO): NO